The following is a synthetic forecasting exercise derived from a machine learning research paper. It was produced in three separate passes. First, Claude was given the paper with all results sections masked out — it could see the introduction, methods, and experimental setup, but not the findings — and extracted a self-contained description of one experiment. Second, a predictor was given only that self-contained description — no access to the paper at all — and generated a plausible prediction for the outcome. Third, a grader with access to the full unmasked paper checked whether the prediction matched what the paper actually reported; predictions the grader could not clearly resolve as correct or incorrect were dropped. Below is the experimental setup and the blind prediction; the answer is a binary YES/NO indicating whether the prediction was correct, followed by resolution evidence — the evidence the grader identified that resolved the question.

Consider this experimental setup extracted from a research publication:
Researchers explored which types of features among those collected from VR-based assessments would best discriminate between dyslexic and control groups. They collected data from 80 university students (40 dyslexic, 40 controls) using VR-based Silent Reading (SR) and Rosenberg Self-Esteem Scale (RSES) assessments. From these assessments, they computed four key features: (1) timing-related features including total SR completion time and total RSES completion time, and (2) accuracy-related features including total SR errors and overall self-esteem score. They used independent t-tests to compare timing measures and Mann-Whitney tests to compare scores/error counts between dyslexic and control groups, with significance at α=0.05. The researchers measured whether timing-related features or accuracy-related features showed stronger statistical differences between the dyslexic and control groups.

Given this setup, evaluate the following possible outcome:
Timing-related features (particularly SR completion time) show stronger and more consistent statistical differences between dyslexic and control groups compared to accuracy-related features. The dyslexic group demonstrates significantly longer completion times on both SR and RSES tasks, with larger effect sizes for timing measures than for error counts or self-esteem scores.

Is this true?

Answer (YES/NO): YES